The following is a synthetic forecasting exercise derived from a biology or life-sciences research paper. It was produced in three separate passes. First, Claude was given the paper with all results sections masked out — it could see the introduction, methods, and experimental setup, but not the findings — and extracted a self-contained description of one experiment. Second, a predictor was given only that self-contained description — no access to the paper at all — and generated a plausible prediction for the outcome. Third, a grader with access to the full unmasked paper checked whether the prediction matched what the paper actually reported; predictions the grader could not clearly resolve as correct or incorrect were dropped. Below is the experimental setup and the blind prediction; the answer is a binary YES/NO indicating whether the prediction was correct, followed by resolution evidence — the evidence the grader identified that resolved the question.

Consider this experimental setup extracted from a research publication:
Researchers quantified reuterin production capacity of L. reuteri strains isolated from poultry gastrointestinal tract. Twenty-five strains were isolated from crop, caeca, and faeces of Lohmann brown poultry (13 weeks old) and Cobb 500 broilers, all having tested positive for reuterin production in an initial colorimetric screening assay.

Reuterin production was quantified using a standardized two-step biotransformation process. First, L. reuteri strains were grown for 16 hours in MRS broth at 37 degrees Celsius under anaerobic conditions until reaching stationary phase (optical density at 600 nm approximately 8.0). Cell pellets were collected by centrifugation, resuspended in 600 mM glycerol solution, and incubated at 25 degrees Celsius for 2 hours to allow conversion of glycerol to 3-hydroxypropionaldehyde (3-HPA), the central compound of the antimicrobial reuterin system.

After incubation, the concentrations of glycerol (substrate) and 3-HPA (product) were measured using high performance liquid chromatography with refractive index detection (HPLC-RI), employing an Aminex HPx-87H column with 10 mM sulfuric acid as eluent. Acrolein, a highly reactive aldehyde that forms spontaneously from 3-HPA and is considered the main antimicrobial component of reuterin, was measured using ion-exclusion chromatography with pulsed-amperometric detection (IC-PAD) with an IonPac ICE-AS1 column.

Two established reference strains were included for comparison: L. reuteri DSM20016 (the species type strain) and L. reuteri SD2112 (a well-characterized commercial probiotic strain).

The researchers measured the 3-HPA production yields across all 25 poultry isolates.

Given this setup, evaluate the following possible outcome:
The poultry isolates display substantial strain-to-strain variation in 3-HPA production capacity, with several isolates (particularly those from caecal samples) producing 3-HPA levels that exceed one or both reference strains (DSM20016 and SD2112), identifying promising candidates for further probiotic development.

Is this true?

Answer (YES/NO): NO